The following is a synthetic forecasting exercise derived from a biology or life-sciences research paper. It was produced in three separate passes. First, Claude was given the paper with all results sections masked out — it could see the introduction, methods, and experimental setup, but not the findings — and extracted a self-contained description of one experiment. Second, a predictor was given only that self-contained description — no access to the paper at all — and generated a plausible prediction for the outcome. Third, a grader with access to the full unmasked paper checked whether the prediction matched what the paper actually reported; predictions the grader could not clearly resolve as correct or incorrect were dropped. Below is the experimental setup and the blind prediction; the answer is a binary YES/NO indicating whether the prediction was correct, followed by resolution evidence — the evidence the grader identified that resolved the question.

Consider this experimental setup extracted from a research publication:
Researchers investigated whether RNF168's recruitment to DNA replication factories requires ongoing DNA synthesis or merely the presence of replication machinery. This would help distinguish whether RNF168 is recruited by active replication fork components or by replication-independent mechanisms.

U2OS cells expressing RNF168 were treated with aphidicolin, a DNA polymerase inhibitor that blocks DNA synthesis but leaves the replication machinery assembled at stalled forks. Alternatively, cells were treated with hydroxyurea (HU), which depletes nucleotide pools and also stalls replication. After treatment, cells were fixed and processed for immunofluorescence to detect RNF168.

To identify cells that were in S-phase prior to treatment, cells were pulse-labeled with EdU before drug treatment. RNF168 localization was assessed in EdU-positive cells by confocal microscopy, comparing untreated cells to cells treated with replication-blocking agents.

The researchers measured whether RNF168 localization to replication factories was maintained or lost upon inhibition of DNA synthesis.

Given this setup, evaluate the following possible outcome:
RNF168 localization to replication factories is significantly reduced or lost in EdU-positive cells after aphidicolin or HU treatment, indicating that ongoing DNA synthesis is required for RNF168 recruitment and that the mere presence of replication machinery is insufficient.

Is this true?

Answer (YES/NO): NO